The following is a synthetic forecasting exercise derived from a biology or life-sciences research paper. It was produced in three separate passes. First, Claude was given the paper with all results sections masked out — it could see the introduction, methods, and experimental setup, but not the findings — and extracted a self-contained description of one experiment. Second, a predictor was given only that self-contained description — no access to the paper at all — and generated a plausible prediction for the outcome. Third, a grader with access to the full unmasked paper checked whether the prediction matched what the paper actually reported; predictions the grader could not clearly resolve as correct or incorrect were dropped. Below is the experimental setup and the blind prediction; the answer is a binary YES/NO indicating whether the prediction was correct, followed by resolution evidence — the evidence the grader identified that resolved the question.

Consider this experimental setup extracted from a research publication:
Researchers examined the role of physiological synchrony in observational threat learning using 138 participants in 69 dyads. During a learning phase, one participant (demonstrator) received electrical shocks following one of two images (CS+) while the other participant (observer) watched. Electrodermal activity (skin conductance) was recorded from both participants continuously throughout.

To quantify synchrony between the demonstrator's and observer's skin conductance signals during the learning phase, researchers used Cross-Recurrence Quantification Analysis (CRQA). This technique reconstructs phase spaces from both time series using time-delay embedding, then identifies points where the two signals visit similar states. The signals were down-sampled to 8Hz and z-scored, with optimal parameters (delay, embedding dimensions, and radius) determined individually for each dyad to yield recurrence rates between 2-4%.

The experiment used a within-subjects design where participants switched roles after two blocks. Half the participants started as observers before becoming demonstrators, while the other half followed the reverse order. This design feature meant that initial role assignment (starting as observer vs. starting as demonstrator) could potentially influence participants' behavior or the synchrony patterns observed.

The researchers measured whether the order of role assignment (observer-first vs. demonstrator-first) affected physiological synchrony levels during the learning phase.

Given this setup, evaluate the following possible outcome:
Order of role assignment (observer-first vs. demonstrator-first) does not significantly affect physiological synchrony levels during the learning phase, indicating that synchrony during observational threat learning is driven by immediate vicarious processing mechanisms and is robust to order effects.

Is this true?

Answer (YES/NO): YES